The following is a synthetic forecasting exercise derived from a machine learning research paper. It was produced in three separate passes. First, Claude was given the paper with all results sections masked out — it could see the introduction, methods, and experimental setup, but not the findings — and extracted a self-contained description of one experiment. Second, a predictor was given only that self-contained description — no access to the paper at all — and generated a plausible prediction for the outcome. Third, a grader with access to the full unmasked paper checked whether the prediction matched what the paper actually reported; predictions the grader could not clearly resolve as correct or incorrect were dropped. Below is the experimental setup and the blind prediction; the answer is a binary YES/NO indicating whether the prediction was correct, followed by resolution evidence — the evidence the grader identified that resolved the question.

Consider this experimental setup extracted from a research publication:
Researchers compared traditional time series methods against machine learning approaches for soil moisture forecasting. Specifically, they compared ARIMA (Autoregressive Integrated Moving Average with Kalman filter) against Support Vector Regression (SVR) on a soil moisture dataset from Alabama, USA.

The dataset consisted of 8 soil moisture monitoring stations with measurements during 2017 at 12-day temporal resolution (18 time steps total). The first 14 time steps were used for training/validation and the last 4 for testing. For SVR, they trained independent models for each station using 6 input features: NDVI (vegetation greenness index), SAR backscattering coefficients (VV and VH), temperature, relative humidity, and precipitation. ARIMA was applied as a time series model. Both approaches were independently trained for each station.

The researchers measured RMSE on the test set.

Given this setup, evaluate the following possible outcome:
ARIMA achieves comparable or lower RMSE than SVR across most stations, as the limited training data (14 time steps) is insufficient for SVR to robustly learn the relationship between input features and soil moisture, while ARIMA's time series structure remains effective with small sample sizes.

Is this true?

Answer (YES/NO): NO